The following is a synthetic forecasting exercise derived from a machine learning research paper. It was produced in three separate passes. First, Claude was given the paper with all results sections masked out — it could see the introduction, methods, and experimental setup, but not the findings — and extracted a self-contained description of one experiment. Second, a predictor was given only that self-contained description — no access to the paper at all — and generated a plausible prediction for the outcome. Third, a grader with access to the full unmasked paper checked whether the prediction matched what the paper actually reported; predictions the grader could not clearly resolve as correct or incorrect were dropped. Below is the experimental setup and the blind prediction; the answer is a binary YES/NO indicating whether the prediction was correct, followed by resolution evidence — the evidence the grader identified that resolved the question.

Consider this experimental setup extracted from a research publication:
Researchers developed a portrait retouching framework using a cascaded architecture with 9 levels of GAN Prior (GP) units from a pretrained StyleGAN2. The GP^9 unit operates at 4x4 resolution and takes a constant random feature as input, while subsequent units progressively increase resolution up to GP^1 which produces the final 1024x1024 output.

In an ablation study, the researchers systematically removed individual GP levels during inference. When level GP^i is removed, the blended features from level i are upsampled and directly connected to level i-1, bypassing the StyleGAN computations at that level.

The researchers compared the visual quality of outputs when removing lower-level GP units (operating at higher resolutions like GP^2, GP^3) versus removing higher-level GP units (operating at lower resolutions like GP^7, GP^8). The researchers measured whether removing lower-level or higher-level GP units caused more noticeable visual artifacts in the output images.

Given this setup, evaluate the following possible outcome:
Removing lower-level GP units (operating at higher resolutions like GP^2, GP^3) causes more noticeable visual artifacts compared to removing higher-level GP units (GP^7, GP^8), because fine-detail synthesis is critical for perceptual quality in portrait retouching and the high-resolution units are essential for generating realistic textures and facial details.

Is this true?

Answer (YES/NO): YES